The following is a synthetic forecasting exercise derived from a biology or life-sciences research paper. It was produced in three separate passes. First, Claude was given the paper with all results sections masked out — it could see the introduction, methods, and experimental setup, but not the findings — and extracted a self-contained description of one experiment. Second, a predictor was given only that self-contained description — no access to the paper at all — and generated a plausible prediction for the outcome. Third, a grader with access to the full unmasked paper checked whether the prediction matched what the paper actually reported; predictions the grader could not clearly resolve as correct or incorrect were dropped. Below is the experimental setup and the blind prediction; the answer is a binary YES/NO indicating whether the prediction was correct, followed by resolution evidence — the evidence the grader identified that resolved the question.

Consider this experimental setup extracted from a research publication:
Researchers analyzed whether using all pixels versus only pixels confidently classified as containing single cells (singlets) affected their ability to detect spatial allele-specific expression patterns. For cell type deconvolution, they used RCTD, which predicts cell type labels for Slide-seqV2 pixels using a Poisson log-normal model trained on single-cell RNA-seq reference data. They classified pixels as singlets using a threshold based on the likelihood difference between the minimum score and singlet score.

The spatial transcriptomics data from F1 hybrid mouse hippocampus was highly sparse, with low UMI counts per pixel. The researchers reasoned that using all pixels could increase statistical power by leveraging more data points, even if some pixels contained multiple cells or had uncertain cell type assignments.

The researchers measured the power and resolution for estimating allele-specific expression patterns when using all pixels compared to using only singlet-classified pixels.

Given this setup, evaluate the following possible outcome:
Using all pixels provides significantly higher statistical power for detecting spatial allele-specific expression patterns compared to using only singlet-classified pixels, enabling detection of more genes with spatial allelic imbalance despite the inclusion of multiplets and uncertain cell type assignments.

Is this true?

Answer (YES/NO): YES